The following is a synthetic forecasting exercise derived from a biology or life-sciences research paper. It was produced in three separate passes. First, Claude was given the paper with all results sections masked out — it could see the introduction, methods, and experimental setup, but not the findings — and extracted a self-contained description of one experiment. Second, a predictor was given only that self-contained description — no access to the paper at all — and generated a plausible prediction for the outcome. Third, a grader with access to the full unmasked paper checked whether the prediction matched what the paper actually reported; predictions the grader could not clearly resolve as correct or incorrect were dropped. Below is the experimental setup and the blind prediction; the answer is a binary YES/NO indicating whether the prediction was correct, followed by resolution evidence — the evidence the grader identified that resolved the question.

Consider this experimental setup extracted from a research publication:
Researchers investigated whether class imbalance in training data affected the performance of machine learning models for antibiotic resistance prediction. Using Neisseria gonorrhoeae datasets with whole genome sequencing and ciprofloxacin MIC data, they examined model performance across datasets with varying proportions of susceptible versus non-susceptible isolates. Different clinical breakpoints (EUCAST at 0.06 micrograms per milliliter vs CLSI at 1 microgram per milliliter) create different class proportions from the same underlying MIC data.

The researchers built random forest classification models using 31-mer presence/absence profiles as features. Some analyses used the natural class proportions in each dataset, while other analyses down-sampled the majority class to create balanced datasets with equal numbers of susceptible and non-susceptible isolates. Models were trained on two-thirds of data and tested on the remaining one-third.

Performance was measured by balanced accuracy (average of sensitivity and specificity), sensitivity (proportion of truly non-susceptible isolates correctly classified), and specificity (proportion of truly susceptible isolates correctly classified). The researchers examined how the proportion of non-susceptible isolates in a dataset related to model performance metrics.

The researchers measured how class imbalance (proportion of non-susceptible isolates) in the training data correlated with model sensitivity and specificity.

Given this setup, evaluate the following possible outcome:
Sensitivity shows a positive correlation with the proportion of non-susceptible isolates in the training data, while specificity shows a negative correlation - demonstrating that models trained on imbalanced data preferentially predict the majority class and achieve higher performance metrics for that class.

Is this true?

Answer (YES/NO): YES